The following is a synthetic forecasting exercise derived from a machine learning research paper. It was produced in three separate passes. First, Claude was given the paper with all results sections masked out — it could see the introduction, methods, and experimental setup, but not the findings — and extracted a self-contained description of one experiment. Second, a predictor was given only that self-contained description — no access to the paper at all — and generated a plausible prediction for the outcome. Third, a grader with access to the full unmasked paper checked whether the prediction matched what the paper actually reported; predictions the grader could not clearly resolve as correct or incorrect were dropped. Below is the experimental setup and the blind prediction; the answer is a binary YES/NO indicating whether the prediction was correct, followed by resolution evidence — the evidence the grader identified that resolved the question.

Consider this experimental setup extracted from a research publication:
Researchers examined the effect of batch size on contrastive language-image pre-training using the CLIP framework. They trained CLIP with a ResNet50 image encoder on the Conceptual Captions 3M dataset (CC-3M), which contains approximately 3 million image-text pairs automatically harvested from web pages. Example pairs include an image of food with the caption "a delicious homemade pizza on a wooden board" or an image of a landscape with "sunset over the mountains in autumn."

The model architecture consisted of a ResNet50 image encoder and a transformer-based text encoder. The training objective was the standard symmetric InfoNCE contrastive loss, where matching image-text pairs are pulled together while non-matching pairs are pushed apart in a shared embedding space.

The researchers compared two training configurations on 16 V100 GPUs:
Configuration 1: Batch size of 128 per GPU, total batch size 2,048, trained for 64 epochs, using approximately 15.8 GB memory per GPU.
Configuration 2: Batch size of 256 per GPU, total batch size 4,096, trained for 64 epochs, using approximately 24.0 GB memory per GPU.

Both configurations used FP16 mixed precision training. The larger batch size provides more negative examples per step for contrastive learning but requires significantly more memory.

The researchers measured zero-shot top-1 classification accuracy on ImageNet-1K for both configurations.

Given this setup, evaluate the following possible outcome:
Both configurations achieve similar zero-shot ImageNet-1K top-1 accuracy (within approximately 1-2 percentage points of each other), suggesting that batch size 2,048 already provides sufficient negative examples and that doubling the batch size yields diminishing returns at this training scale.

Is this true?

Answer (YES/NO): YES